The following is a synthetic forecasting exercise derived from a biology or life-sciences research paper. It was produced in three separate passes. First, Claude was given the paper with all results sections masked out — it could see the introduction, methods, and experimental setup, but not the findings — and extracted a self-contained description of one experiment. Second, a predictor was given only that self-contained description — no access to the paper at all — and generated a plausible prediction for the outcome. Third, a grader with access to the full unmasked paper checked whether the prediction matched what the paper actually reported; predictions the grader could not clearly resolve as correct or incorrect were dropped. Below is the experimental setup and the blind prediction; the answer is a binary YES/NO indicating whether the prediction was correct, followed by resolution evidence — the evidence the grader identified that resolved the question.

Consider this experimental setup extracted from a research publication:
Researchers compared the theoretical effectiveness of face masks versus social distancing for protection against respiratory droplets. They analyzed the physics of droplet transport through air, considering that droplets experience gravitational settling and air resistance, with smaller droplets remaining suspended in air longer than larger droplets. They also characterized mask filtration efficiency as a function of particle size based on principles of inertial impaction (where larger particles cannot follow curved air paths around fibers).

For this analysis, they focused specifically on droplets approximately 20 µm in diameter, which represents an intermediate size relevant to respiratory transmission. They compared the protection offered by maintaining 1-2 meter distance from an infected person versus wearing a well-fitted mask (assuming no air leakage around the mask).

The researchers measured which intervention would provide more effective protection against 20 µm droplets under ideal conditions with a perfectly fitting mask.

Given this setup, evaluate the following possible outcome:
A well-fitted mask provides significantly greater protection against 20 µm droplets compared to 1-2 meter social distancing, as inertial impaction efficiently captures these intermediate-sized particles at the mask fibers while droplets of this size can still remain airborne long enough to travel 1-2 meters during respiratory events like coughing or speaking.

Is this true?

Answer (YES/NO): YES